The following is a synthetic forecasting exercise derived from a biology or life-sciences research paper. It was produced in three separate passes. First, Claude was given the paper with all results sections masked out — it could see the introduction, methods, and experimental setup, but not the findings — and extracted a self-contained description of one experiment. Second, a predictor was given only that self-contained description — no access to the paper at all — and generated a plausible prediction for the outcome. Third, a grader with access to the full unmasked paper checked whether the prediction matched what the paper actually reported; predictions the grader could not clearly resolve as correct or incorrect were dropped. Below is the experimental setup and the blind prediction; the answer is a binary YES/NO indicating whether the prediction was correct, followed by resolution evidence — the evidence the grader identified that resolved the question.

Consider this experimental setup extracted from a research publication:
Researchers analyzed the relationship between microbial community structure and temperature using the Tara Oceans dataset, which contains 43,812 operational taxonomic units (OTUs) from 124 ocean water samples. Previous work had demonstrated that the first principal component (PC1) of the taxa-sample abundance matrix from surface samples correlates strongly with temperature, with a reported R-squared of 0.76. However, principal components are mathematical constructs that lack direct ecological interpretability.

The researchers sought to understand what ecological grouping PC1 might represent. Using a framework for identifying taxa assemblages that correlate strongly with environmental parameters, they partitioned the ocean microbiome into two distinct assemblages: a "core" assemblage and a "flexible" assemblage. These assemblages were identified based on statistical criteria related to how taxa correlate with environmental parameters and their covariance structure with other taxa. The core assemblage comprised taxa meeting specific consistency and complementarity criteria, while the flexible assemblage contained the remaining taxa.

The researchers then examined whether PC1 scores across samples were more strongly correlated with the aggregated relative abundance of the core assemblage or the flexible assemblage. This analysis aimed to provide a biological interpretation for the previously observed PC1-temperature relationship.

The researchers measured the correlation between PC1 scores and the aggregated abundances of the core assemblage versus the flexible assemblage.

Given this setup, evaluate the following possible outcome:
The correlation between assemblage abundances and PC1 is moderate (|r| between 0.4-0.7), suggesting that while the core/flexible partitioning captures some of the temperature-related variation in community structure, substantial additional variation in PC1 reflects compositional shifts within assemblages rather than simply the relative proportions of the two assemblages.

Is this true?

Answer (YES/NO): NO